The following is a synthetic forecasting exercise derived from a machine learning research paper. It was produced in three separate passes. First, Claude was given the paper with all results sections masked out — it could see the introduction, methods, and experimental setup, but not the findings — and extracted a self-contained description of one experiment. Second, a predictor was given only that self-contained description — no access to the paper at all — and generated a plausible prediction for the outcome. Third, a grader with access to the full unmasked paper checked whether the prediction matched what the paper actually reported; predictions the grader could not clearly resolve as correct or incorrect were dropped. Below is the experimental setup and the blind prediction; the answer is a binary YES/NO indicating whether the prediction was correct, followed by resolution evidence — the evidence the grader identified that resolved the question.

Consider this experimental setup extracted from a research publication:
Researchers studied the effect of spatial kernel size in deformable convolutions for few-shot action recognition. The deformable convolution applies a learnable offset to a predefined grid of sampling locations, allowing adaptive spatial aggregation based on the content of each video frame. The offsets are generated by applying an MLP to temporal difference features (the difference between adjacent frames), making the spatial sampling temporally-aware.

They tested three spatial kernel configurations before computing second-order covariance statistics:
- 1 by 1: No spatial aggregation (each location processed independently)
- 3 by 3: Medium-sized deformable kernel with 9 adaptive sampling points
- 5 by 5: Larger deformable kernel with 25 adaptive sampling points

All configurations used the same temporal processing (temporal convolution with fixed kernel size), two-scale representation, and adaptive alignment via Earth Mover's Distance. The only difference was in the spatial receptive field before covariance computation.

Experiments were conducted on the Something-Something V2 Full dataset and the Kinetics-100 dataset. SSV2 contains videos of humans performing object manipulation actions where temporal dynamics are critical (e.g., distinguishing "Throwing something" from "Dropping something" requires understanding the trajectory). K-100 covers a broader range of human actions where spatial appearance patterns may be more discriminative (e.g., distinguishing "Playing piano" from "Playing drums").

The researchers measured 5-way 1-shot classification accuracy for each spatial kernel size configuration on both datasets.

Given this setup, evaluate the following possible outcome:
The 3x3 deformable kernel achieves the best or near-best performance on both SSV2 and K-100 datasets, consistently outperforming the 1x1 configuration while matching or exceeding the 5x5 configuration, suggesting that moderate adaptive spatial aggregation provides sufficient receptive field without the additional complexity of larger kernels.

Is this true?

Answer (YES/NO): NO